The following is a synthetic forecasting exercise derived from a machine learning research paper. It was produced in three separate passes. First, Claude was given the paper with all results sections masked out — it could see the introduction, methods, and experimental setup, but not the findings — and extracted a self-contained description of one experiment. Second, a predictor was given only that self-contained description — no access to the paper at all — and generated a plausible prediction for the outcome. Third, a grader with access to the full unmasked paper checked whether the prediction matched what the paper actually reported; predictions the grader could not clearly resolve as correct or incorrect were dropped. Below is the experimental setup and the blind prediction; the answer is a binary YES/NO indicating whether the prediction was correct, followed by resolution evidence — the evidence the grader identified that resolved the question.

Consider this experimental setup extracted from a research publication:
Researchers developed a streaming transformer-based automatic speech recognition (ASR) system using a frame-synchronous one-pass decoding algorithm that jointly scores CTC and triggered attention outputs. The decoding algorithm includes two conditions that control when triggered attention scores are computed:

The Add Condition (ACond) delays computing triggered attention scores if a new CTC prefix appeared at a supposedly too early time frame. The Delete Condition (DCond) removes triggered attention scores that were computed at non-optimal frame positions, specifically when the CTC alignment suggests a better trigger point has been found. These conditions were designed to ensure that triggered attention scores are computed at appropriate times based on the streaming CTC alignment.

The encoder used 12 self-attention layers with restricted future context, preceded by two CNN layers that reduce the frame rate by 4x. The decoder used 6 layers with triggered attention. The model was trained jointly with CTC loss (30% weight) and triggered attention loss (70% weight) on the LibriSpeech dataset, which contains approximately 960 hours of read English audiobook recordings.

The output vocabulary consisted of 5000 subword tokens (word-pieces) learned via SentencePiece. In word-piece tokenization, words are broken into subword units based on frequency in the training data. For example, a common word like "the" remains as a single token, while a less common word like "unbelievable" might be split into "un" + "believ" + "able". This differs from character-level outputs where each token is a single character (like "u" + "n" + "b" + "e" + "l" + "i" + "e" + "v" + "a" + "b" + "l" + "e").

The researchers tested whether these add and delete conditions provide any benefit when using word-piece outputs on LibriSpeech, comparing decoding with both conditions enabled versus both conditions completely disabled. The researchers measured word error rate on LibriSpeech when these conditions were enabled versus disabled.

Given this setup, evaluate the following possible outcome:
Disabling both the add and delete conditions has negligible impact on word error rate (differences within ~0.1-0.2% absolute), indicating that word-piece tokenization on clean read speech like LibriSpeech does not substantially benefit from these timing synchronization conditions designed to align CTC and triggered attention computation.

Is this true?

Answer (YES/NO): YES